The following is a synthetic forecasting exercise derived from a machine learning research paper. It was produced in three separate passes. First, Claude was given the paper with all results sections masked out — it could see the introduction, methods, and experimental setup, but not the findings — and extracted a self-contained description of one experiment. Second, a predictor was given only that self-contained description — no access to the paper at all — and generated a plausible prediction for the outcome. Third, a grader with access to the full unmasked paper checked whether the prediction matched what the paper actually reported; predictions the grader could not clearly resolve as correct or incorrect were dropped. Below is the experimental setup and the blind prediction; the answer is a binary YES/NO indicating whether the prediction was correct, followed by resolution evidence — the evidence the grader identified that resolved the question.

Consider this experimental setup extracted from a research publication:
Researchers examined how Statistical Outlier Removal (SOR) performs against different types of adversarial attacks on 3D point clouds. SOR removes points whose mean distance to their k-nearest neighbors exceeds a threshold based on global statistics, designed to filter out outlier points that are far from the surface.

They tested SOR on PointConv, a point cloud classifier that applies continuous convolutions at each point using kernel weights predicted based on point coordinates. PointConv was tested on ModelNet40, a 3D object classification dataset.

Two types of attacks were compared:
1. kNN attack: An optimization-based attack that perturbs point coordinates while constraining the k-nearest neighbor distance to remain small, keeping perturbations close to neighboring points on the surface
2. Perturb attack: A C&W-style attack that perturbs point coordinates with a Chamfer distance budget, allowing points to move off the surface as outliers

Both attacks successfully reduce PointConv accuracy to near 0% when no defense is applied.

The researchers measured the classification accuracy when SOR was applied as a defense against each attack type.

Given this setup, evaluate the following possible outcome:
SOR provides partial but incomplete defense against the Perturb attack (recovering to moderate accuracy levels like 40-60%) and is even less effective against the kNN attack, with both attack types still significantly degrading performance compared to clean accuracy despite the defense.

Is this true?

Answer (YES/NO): NO